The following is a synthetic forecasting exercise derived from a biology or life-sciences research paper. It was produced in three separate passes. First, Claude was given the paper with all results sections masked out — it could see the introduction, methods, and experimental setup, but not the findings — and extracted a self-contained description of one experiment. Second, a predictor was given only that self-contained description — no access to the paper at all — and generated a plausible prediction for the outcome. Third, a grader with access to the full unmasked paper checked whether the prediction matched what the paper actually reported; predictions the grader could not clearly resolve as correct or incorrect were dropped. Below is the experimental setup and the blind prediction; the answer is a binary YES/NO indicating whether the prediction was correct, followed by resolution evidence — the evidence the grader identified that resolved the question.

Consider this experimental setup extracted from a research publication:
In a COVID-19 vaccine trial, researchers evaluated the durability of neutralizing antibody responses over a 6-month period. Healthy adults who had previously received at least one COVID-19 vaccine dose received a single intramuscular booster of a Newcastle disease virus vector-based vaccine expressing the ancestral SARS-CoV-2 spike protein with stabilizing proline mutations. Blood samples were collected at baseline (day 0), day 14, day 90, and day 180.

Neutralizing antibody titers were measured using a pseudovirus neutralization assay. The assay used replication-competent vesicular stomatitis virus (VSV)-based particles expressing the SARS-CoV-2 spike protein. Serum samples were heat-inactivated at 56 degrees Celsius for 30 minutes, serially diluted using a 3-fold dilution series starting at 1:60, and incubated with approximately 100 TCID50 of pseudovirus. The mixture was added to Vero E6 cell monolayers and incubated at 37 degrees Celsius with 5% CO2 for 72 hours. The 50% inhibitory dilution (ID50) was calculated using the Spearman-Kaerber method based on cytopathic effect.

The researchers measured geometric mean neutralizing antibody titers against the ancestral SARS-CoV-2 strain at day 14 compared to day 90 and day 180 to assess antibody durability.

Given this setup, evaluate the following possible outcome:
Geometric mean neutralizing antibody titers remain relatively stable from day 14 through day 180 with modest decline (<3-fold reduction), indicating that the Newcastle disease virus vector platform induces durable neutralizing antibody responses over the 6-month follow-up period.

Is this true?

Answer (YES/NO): YES